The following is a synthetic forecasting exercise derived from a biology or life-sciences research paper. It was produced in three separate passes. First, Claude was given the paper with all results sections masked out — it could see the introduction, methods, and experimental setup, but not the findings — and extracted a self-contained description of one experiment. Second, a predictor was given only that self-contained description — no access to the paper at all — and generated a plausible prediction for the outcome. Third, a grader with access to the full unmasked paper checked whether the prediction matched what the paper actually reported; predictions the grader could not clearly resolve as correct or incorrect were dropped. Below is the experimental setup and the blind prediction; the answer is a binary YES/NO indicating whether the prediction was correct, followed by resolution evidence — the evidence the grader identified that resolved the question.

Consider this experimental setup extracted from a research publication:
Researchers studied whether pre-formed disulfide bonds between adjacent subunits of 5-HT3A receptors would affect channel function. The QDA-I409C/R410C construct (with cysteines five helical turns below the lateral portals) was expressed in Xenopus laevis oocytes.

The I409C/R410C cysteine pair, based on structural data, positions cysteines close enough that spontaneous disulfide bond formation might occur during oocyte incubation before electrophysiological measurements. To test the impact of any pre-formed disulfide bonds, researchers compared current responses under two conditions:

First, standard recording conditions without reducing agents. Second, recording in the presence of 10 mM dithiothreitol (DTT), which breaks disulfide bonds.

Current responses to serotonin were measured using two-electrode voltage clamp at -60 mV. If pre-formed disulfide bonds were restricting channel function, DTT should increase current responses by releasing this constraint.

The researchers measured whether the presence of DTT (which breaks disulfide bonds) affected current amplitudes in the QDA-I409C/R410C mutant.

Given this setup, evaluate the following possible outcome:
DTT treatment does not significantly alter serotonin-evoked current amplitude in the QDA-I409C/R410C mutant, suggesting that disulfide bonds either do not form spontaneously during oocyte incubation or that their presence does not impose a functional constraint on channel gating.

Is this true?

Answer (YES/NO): NO